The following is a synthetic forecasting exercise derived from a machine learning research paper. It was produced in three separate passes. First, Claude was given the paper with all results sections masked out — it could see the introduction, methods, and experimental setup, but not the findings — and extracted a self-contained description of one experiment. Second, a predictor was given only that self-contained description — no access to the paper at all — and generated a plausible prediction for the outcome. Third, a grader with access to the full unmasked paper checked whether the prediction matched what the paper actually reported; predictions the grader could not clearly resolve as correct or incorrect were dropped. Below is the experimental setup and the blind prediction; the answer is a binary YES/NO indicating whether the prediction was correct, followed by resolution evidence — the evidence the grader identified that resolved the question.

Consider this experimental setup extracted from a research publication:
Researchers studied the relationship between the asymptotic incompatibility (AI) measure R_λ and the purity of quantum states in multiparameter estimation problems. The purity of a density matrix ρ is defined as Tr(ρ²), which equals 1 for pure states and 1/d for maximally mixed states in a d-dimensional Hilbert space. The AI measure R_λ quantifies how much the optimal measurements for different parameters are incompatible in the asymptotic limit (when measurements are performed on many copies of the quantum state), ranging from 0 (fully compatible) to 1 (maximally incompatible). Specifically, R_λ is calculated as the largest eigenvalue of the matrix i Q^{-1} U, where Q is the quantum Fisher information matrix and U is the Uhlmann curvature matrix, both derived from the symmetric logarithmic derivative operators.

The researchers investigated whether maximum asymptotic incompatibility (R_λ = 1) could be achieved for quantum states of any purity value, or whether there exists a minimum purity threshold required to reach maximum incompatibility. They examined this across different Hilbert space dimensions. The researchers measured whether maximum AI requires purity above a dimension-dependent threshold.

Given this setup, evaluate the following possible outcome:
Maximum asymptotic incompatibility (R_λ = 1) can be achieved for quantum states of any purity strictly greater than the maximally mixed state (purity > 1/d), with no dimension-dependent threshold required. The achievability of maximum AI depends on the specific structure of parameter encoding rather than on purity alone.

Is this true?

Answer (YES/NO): NO